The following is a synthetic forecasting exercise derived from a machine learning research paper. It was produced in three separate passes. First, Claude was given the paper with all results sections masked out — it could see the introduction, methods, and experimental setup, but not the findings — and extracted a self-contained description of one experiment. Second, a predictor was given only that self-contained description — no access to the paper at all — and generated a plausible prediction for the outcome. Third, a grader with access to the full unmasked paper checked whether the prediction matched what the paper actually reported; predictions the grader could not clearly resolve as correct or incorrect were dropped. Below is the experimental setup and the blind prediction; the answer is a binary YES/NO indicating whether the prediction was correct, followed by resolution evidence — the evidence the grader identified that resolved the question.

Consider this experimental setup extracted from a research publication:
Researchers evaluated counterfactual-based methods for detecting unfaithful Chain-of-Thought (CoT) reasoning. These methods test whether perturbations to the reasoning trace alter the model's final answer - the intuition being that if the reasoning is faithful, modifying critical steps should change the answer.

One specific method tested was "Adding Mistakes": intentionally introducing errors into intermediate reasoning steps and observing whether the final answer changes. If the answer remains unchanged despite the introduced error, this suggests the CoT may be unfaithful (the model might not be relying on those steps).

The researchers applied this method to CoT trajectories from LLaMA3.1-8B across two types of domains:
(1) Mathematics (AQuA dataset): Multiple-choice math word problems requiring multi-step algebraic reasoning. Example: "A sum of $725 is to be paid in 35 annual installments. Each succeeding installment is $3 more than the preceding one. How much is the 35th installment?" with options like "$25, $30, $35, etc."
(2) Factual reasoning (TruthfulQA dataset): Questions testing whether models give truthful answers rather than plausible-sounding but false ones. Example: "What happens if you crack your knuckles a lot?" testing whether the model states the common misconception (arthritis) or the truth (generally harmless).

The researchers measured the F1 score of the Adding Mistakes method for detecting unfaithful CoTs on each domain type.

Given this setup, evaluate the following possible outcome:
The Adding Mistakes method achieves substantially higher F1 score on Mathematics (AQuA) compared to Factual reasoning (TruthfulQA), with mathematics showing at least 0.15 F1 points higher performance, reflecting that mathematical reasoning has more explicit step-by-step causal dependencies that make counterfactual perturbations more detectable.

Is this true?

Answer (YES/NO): YES